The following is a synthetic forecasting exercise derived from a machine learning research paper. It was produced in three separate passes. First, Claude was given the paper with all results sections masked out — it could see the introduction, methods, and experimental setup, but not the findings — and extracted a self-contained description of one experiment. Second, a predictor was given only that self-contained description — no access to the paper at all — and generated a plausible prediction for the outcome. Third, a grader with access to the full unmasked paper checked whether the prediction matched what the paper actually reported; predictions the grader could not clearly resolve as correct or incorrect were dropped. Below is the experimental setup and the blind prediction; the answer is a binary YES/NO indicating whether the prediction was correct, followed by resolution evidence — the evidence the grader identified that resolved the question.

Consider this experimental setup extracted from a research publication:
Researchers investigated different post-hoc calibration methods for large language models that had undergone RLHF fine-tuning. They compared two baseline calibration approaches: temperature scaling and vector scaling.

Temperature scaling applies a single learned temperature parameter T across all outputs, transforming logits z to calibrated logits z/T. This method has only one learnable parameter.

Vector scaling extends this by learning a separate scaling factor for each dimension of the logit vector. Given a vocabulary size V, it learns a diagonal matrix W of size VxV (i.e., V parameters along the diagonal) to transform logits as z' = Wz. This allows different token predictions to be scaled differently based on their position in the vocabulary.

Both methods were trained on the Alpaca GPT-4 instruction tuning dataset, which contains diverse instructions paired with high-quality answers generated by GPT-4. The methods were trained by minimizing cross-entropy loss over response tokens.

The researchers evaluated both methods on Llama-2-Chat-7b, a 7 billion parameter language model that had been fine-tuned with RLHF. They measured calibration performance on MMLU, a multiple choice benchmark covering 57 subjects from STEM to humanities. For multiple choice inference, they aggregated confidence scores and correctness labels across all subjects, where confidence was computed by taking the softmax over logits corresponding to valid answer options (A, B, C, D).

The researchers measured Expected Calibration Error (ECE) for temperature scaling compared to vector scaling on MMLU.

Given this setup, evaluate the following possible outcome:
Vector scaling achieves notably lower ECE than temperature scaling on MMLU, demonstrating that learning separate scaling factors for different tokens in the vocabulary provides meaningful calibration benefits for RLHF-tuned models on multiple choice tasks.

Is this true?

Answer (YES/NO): NO